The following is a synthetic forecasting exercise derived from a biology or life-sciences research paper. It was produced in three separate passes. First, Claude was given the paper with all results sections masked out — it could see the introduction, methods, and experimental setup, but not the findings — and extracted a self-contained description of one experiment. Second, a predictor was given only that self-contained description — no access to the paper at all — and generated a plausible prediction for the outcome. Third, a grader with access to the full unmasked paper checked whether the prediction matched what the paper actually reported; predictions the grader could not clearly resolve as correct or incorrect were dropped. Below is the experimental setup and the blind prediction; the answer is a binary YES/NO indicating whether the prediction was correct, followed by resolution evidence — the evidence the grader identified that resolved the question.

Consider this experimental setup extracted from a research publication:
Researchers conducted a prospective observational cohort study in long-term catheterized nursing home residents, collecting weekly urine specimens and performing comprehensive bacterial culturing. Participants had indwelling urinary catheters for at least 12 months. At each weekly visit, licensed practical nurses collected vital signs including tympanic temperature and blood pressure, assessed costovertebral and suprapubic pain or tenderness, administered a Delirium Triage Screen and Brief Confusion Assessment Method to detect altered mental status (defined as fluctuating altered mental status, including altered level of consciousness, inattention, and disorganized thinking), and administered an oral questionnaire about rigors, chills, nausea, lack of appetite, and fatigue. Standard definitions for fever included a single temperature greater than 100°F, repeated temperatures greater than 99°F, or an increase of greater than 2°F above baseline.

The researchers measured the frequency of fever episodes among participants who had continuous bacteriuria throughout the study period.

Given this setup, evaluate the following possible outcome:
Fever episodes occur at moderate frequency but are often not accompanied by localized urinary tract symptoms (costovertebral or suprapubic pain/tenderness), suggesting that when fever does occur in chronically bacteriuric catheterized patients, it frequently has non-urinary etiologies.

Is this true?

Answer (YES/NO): NO